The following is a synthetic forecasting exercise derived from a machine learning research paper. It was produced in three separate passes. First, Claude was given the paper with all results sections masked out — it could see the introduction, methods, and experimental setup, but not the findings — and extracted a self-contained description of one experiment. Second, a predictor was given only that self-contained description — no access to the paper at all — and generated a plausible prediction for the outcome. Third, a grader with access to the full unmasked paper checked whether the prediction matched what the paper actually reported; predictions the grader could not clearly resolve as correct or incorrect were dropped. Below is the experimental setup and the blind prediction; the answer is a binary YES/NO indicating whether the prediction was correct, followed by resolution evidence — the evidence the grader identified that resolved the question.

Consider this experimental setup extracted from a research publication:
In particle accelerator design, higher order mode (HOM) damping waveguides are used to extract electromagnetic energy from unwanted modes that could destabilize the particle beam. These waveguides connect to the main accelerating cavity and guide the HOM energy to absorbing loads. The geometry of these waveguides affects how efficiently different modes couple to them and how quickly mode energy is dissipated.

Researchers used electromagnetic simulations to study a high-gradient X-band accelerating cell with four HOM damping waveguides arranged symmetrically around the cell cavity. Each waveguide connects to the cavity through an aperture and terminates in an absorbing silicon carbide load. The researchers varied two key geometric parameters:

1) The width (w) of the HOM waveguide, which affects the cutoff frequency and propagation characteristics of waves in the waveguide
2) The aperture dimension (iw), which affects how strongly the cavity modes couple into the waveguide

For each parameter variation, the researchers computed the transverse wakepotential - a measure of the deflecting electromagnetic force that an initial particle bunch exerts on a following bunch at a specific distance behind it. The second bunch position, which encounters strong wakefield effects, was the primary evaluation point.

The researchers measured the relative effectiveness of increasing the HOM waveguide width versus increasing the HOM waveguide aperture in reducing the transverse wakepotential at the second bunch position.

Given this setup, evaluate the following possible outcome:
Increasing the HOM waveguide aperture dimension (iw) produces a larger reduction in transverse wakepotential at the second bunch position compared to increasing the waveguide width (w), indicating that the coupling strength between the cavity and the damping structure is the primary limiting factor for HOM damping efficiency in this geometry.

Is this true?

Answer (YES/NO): NO